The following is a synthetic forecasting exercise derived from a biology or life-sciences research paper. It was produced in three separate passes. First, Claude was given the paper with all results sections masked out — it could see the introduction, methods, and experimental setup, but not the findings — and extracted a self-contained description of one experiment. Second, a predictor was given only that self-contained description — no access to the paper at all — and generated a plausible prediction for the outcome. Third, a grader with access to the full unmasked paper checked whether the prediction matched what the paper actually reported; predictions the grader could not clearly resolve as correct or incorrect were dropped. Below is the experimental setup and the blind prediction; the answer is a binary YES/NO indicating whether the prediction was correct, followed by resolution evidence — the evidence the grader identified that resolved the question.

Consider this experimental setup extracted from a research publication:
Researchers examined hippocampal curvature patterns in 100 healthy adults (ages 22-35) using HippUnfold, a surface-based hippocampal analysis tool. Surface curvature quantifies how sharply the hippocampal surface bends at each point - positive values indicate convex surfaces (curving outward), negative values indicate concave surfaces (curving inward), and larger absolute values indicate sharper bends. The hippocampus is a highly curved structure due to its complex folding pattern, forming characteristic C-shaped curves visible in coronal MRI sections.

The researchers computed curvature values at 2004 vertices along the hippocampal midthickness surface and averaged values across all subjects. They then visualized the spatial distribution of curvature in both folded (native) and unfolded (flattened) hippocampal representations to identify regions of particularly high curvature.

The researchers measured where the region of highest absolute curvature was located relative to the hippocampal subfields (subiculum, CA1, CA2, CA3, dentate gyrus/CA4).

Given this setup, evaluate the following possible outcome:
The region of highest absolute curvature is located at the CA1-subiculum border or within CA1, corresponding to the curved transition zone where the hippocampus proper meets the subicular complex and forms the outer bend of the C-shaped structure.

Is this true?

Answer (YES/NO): NO